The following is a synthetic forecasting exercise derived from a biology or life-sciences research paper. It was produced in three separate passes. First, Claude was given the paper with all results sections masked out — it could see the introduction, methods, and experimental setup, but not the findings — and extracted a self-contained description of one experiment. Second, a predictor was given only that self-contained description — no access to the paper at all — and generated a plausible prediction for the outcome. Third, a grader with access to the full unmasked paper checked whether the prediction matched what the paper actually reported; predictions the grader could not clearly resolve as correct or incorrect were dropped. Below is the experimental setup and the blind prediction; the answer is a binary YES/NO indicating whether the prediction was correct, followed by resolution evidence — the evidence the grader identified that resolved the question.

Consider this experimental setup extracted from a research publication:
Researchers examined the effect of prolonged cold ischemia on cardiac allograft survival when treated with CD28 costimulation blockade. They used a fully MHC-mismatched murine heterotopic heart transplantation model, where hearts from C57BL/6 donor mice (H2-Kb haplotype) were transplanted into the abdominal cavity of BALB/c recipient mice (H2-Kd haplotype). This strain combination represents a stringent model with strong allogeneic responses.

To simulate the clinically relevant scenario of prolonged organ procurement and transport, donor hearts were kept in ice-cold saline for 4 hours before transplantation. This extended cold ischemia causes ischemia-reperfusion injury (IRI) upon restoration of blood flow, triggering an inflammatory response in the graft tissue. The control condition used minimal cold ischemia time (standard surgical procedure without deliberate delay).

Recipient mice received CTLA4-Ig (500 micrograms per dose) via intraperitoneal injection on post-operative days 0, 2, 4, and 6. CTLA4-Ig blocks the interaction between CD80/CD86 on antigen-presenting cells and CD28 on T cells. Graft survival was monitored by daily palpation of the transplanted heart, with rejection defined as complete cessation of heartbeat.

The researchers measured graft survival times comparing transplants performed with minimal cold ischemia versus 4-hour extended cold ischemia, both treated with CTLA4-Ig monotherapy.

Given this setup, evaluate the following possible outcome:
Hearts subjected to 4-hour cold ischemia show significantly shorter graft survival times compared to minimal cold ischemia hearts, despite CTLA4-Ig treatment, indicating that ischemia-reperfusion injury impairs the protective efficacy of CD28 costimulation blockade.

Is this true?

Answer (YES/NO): YES